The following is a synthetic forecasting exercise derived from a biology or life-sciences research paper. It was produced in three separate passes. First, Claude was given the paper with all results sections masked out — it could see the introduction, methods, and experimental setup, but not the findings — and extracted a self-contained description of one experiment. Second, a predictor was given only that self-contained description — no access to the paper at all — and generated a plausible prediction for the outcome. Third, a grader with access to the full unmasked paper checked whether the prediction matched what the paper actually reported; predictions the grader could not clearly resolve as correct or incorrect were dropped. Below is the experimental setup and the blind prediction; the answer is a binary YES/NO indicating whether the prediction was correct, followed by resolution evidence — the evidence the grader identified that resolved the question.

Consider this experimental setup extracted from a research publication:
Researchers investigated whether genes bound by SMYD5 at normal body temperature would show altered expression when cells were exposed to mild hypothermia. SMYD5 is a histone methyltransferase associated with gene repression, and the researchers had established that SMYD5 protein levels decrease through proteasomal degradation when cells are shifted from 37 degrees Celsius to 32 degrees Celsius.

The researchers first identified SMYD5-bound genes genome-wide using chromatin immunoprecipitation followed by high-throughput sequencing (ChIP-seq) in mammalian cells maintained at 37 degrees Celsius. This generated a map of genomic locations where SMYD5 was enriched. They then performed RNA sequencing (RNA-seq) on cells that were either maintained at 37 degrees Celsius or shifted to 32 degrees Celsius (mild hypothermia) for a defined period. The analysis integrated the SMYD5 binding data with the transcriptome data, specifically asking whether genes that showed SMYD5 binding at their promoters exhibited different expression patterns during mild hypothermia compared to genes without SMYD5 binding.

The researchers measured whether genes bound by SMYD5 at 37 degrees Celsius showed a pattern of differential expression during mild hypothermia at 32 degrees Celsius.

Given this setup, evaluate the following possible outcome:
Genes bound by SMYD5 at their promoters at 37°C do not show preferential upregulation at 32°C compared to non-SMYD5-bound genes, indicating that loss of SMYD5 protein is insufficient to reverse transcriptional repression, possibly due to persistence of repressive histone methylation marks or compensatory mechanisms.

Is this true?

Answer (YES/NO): NO